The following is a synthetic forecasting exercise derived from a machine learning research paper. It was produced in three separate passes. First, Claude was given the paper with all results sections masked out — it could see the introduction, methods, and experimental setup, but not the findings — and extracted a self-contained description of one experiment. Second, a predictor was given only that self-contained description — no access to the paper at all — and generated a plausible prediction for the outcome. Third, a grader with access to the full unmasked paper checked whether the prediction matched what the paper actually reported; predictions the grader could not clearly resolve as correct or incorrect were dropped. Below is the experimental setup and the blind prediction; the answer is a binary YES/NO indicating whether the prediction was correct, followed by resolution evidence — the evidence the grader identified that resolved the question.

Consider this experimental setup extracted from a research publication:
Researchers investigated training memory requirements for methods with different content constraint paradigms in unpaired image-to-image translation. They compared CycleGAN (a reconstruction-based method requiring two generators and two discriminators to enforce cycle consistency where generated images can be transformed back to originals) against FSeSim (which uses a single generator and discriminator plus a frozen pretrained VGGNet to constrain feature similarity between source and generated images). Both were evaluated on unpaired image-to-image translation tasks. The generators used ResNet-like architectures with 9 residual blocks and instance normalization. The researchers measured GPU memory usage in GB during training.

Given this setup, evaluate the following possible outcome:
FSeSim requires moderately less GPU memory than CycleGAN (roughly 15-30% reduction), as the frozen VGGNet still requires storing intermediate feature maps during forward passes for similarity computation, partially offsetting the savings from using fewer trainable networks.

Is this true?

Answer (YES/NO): NO